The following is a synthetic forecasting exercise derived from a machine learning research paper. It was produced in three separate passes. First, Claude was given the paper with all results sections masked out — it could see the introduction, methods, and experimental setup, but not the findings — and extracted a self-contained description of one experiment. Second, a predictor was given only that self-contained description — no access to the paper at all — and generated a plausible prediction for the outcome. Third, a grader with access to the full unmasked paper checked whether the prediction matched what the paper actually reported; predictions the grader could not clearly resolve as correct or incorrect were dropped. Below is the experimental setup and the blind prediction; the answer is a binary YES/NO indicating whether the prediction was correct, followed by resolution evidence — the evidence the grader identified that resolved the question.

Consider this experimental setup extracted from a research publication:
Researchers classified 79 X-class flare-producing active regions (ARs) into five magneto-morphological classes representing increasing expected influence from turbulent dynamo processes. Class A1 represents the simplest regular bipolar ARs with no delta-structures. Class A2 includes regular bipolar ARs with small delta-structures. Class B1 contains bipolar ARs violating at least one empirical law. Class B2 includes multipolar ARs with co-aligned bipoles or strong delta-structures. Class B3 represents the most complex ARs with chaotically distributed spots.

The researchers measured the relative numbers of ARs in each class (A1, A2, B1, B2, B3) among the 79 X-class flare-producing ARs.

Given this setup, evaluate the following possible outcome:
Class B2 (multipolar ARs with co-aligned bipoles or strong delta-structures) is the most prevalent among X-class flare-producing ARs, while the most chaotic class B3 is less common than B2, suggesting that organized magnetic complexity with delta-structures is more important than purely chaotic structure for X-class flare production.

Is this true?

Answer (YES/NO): NO